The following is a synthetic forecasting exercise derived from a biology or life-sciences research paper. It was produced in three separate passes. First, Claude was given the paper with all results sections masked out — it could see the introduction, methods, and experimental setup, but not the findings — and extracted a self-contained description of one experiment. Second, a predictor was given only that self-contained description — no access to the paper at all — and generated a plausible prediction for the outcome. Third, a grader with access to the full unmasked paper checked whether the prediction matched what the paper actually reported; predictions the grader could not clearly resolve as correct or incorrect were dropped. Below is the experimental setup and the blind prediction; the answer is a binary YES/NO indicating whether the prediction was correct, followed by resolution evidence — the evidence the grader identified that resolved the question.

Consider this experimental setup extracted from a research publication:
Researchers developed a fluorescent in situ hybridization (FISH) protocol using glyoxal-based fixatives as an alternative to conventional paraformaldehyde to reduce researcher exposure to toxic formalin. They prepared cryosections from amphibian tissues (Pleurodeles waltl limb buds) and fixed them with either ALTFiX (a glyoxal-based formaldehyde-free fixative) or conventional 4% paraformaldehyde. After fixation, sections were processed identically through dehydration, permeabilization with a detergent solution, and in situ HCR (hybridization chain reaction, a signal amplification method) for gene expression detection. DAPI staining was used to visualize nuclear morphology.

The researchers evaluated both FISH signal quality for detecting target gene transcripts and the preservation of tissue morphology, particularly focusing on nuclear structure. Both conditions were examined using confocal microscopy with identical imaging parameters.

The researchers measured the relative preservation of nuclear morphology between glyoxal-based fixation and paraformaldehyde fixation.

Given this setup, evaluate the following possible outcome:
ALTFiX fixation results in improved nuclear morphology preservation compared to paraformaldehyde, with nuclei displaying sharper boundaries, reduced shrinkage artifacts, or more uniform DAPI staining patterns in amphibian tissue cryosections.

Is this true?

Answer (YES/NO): NO